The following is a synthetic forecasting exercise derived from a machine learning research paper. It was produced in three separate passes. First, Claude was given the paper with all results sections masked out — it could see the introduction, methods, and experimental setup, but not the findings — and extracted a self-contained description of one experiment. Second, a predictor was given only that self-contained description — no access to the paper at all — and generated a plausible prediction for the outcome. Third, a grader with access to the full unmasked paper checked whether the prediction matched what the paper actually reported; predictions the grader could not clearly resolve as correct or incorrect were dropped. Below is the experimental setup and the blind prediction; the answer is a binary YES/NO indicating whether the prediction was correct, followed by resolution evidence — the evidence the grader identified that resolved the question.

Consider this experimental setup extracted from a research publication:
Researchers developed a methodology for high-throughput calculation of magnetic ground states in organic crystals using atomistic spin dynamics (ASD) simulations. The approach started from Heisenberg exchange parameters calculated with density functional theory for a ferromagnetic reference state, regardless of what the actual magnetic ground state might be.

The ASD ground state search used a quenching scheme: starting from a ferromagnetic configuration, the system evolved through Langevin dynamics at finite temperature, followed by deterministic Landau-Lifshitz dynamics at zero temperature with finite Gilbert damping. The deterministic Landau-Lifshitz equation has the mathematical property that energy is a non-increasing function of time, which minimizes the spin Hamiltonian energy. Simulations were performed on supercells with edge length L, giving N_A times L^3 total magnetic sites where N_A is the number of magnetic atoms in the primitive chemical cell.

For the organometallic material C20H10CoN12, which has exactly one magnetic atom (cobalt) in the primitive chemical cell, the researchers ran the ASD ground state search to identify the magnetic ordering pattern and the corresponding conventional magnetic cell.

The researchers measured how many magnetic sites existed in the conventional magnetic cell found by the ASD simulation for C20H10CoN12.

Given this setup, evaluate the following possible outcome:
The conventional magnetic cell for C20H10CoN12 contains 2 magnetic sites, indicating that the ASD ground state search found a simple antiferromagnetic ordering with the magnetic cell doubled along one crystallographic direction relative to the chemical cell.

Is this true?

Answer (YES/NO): NO